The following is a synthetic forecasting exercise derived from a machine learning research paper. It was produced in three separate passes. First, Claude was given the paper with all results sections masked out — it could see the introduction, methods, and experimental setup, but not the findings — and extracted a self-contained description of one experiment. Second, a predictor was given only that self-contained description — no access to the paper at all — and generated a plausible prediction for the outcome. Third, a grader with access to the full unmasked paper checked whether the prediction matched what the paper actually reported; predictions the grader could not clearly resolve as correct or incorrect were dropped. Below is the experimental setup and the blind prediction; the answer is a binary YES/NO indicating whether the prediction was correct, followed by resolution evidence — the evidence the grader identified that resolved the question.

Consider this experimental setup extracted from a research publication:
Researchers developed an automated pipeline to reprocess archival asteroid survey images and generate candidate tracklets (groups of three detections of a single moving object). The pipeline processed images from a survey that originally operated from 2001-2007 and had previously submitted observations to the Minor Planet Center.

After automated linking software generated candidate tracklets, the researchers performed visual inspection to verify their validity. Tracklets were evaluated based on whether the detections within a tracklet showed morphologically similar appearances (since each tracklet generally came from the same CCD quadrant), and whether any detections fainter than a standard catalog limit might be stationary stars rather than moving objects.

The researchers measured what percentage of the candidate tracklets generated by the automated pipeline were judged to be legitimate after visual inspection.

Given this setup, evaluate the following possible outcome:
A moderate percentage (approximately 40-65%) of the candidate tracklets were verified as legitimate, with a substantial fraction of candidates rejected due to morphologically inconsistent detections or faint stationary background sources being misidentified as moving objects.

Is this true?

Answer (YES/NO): YES